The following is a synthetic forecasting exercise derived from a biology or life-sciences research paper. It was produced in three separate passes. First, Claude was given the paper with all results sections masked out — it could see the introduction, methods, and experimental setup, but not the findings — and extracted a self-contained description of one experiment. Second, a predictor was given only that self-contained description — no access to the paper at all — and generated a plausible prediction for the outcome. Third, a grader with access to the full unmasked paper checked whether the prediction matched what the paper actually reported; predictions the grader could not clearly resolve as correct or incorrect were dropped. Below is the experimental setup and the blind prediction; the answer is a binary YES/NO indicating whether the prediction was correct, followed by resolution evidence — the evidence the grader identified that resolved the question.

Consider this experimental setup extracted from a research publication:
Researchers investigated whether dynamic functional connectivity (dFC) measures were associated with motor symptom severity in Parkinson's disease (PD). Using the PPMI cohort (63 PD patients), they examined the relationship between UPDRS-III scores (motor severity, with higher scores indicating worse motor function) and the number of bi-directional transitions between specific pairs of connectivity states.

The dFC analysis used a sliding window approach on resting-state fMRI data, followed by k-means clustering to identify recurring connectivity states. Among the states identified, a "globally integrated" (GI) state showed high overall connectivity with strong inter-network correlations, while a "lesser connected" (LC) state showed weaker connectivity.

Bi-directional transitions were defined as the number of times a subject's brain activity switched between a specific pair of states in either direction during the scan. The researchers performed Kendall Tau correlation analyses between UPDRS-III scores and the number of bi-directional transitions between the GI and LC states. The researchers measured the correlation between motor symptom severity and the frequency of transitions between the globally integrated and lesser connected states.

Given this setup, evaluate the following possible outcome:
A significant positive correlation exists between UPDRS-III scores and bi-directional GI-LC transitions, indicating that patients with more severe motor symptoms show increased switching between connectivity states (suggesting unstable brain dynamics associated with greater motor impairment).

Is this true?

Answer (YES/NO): NO